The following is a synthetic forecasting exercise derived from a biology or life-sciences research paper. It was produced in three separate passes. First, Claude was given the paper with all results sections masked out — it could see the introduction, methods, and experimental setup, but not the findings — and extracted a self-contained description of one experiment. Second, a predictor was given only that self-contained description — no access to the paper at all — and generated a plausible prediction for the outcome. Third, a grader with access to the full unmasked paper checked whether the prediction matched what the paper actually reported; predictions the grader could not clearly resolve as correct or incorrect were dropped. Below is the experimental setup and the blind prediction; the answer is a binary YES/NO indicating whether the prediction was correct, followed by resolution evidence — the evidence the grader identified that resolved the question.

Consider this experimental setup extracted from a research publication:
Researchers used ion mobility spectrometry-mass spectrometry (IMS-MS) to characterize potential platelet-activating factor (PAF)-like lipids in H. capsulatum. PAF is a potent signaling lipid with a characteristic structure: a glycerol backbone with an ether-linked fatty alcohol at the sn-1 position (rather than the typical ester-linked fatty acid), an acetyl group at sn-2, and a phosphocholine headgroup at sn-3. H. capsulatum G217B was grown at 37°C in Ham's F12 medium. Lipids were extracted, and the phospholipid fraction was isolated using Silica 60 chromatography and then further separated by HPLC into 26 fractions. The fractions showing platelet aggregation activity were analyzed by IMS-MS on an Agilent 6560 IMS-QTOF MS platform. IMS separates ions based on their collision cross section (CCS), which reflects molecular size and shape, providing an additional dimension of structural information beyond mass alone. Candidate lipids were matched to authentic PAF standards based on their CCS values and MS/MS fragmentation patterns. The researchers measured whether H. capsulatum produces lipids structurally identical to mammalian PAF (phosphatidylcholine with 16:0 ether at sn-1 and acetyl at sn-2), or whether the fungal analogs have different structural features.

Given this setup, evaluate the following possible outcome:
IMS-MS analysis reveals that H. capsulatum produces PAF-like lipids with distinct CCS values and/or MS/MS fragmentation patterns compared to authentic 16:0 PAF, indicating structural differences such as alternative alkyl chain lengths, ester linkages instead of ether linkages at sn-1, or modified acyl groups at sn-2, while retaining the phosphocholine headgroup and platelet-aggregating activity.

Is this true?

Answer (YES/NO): NO